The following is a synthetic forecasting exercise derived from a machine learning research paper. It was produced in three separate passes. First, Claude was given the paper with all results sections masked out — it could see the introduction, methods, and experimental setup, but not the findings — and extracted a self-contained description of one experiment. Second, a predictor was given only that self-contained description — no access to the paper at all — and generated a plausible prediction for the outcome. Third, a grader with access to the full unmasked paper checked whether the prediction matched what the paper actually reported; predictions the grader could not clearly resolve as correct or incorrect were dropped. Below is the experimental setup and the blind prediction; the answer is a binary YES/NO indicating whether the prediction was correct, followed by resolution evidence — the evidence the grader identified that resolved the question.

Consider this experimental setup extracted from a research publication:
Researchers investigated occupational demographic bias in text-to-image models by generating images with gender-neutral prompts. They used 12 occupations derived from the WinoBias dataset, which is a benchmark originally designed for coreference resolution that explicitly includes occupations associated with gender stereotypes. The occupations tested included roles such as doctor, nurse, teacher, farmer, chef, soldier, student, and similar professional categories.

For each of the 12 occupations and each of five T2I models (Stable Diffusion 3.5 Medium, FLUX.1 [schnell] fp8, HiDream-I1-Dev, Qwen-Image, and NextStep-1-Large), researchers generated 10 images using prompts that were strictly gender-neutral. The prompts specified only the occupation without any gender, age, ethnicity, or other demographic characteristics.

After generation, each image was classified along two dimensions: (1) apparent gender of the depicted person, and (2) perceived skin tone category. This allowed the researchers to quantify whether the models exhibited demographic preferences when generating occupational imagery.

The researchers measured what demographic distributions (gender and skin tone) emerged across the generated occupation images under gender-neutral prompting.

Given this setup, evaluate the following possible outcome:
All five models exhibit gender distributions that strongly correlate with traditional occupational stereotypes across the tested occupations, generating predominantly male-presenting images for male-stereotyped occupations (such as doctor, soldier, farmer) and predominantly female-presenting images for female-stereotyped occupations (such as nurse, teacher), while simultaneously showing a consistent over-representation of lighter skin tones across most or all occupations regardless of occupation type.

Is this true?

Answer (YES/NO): NO